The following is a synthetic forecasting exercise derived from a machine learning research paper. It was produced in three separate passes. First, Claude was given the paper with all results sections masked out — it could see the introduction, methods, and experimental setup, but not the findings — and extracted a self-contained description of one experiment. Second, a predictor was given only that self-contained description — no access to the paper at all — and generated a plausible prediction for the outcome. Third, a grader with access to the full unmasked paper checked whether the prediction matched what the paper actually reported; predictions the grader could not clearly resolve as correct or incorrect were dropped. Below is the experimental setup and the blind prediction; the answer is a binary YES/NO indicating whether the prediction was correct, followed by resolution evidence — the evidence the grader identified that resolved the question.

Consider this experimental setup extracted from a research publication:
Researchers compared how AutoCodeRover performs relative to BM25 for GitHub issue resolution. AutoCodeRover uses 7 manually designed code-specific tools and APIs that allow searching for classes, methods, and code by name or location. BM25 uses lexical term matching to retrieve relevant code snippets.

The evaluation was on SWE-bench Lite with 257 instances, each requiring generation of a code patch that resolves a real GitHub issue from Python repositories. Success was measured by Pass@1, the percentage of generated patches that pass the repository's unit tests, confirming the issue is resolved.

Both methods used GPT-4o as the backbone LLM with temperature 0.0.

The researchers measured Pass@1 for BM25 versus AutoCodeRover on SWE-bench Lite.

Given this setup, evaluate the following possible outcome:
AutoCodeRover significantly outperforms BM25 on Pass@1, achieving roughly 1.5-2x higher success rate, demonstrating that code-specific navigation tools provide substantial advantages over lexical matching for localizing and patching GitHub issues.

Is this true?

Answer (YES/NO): NO